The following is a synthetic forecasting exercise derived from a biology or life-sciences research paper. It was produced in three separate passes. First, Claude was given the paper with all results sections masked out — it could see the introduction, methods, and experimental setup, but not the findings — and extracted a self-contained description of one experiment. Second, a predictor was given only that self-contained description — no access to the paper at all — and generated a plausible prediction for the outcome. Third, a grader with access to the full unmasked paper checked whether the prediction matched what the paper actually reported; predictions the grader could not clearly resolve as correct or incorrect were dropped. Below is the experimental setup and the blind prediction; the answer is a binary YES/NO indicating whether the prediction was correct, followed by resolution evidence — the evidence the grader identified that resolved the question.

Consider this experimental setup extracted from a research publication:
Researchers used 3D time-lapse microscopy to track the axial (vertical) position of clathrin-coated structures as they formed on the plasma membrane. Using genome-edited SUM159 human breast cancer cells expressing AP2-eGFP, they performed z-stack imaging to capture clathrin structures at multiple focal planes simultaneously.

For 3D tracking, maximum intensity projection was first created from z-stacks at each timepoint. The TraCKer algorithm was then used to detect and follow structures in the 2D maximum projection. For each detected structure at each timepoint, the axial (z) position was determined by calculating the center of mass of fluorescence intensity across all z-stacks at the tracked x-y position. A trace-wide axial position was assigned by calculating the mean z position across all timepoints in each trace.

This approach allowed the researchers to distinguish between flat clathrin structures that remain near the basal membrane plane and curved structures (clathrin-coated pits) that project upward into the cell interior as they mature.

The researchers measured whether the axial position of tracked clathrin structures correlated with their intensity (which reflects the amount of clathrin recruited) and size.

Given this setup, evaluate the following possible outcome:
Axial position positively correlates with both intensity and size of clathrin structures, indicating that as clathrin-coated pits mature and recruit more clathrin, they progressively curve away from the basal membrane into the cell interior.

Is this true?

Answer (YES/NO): NO